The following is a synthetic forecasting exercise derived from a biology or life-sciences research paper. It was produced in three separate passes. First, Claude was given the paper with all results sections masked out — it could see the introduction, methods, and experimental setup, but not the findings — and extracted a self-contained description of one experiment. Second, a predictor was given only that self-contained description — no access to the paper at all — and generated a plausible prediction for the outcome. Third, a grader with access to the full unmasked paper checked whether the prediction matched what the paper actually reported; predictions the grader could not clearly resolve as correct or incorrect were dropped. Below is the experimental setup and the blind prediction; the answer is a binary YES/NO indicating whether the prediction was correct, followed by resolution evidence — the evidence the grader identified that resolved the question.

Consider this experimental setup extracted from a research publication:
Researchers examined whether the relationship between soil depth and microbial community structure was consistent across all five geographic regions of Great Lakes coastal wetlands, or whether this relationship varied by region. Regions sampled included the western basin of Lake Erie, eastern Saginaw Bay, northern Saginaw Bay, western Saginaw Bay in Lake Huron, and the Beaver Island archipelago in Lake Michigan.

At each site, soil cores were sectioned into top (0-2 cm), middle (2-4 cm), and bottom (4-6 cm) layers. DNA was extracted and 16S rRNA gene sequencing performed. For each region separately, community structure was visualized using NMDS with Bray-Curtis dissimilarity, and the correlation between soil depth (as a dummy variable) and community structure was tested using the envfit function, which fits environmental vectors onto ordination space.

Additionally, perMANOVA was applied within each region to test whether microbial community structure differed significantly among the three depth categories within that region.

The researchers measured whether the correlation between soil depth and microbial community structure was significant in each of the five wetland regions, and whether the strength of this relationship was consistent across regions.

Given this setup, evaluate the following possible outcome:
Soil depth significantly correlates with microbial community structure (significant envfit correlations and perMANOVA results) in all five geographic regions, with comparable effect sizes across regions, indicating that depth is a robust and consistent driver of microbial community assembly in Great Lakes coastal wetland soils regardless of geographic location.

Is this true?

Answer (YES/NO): NO